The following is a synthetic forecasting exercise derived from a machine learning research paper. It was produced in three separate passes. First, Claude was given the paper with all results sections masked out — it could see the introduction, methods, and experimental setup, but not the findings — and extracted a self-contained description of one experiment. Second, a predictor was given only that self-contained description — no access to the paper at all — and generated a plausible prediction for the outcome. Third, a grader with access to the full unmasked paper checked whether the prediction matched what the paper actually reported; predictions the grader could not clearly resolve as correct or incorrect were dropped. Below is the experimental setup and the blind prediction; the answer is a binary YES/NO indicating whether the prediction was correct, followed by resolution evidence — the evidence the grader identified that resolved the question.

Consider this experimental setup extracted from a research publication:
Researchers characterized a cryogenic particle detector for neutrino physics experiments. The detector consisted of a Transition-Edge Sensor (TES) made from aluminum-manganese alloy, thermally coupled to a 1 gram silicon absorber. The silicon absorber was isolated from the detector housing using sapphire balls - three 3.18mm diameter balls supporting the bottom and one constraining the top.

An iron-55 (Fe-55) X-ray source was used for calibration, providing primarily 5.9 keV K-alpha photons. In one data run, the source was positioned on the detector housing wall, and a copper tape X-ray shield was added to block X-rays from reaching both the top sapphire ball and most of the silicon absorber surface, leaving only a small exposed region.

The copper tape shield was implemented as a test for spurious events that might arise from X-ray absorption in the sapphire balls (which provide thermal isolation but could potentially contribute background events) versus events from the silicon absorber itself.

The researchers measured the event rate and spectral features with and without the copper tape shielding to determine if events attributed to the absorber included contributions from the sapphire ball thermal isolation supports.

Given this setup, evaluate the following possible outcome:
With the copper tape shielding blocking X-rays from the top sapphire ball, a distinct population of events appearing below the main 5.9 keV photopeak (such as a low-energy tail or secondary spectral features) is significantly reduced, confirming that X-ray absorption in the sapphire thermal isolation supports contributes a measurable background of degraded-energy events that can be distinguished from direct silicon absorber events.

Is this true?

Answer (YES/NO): YES